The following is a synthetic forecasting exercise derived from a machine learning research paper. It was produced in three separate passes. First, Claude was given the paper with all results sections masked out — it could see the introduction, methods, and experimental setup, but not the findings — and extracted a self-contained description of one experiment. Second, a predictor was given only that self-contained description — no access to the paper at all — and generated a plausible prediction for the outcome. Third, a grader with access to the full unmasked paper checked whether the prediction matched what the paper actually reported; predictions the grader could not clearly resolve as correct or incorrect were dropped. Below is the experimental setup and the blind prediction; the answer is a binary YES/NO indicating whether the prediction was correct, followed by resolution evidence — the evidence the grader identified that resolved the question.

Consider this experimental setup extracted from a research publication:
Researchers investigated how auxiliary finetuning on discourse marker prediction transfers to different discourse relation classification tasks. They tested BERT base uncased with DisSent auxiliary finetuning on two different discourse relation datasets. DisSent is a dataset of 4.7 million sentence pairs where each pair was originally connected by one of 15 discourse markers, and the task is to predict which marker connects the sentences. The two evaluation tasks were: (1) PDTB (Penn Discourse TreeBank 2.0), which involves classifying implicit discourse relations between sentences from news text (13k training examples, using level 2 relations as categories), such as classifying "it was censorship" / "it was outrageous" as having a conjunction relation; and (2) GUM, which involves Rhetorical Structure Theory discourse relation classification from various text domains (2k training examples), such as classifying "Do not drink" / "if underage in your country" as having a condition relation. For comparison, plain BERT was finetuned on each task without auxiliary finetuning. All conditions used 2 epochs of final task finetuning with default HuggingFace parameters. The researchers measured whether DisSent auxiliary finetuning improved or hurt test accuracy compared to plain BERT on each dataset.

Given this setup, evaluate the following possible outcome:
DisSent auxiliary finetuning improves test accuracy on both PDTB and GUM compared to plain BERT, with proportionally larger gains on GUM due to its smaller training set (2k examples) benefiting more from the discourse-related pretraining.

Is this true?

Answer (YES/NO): NO